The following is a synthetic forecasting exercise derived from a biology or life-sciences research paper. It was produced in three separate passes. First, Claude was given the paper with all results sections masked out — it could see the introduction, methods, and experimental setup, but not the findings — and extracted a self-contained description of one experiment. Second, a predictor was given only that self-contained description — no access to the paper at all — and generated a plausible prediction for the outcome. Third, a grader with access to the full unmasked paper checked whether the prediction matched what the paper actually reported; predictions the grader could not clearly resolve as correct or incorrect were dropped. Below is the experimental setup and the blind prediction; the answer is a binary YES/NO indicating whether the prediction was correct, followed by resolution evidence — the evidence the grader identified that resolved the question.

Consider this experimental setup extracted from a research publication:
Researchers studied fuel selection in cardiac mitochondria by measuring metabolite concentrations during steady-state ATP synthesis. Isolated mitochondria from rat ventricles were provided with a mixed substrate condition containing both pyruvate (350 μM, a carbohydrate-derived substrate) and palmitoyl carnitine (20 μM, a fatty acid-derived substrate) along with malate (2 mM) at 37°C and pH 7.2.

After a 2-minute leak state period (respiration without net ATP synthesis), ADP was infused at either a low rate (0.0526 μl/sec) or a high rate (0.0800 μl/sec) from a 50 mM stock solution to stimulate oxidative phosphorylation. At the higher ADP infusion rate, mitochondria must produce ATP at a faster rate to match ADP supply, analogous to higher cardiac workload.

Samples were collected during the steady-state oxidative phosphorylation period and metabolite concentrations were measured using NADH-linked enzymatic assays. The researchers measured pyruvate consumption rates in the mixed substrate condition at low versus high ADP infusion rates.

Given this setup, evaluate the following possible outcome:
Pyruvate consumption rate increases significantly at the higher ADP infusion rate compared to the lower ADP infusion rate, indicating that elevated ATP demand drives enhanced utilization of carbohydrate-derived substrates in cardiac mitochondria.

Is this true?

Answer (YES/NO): NO